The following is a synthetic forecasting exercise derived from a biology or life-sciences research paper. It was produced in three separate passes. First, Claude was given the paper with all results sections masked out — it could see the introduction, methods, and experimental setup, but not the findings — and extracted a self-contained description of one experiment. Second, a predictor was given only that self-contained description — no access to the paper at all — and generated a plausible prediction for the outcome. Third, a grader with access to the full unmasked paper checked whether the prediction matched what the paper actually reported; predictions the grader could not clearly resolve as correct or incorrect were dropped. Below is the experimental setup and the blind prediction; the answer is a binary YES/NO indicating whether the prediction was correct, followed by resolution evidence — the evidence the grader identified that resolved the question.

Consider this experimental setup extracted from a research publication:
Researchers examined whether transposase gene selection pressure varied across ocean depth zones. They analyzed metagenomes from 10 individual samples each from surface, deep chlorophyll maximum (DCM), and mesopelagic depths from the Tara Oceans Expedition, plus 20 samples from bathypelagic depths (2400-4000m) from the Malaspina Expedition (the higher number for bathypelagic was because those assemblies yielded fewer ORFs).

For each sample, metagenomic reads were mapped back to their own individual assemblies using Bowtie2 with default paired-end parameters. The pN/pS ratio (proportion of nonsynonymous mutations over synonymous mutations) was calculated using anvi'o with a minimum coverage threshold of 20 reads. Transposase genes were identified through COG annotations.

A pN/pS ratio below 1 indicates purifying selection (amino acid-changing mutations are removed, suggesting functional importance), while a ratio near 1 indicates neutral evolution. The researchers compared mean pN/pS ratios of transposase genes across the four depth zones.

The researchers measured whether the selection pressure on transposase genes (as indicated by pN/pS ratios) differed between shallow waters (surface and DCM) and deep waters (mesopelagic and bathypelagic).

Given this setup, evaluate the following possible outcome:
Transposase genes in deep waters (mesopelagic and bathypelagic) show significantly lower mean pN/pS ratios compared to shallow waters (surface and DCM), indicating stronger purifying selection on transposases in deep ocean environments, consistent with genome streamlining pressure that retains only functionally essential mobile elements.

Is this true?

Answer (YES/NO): NO